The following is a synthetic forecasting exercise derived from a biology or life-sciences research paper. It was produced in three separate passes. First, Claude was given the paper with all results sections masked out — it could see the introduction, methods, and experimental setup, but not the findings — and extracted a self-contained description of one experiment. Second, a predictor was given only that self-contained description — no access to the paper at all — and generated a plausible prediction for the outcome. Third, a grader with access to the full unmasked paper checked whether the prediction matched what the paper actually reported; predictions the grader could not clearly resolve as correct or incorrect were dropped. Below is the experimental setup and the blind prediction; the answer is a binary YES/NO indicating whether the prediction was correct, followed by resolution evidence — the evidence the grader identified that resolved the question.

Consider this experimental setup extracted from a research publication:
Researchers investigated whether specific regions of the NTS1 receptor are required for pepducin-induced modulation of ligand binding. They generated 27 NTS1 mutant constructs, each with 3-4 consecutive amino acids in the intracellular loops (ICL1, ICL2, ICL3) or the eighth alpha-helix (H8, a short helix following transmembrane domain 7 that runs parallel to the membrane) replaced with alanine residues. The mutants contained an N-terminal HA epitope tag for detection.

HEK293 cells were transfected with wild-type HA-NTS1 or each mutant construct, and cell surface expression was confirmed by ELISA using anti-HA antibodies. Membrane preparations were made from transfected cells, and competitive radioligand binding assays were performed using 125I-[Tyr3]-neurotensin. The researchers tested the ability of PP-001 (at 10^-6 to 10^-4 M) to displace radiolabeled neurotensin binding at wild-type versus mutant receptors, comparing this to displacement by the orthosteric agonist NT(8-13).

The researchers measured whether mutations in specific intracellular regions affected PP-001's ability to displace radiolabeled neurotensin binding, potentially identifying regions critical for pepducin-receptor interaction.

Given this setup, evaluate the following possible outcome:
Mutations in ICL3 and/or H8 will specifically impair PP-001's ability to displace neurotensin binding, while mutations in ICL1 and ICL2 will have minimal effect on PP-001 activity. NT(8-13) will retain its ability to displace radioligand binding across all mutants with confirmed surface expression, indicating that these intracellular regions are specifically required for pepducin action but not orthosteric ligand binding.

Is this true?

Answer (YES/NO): NO